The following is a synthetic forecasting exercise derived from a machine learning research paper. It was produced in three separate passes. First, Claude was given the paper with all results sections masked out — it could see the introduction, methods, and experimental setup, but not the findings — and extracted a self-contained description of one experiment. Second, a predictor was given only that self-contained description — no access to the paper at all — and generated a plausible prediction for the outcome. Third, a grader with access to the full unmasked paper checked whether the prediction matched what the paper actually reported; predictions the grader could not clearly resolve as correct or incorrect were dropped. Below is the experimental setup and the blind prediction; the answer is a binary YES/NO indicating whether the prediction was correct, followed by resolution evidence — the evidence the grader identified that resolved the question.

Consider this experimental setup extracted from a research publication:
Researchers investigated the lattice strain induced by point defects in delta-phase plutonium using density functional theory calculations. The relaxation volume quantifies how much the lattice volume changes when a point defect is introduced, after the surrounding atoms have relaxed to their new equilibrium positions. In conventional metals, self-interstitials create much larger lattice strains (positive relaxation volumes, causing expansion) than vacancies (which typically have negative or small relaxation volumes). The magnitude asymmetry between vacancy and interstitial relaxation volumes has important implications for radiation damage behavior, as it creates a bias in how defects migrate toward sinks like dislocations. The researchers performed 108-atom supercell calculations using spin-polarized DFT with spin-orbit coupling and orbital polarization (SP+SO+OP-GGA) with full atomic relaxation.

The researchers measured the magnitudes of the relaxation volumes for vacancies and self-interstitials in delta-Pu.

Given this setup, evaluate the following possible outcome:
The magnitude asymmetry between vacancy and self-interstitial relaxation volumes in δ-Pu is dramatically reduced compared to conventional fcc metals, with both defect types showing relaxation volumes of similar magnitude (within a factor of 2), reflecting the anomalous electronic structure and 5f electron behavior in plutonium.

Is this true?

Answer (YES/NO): YES